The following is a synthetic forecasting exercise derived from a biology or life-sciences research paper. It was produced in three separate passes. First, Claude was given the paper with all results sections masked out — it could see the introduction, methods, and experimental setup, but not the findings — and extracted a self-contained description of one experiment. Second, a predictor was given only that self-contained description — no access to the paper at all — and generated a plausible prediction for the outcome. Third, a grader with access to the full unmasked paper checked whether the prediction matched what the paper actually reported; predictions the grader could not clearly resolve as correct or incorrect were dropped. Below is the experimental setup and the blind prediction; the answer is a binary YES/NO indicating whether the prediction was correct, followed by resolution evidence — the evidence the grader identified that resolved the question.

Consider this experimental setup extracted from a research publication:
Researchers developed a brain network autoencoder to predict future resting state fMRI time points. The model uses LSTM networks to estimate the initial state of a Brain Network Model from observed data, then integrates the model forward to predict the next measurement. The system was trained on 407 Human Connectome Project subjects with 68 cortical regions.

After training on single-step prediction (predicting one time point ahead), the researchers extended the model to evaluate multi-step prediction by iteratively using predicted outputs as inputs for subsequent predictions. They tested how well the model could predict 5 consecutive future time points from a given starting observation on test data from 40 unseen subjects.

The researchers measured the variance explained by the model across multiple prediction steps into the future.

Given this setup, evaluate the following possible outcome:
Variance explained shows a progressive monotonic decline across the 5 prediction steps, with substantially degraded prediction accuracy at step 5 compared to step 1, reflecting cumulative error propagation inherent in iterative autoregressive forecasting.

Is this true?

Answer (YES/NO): YES